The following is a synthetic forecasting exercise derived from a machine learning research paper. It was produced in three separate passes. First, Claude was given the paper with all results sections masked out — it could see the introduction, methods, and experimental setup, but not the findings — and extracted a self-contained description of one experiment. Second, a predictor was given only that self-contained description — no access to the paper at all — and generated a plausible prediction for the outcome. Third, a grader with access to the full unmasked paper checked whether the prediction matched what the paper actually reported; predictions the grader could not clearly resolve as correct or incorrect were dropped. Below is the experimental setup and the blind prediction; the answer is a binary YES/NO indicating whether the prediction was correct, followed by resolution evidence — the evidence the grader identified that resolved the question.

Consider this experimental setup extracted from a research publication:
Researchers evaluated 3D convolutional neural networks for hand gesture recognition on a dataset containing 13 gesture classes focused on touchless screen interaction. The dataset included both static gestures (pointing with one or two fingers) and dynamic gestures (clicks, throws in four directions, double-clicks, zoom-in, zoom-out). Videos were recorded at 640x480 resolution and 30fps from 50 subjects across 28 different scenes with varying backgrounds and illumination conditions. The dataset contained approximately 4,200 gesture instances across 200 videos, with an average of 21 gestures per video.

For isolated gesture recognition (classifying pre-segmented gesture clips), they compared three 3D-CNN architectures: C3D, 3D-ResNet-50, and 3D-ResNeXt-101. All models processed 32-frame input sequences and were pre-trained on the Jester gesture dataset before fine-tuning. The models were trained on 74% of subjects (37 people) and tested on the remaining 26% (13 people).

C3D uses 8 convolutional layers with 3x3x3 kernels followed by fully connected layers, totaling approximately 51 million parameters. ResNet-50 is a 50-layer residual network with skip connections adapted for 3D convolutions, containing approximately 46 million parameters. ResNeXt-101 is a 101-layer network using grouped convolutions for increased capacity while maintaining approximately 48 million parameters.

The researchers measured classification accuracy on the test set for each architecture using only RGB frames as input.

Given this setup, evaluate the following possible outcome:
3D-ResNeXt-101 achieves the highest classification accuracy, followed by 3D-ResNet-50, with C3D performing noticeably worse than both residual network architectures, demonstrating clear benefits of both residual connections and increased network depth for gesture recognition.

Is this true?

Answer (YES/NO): NO